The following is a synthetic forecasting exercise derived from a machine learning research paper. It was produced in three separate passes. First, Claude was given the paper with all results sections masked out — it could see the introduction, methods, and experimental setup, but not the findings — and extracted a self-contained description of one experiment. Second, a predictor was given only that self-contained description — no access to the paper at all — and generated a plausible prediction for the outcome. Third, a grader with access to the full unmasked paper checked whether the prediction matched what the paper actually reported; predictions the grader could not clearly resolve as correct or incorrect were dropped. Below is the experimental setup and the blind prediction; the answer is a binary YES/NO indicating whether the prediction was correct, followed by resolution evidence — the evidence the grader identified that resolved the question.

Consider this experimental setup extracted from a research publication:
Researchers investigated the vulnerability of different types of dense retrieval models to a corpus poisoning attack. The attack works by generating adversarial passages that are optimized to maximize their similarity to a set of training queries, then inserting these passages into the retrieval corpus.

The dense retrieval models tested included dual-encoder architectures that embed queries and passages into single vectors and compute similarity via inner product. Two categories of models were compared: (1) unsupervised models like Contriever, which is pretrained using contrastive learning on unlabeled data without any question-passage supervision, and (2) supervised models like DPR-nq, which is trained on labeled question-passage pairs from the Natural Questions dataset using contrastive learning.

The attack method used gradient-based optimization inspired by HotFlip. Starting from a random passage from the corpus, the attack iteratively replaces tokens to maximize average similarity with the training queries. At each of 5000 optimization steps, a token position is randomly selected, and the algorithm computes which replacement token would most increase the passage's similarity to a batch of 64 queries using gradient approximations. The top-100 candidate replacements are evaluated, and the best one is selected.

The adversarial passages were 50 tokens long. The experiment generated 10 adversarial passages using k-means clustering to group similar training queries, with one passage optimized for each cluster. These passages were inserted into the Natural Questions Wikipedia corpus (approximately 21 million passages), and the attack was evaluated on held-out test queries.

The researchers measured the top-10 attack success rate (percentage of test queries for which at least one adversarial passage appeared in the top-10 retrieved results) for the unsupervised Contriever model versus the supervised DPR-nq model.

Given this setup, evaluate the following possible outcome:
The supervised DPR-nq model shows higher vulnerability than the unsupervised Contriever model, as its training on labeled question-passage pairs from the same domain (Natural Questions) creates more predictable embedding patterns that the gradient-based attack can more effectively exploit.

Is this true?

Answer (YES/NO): NO